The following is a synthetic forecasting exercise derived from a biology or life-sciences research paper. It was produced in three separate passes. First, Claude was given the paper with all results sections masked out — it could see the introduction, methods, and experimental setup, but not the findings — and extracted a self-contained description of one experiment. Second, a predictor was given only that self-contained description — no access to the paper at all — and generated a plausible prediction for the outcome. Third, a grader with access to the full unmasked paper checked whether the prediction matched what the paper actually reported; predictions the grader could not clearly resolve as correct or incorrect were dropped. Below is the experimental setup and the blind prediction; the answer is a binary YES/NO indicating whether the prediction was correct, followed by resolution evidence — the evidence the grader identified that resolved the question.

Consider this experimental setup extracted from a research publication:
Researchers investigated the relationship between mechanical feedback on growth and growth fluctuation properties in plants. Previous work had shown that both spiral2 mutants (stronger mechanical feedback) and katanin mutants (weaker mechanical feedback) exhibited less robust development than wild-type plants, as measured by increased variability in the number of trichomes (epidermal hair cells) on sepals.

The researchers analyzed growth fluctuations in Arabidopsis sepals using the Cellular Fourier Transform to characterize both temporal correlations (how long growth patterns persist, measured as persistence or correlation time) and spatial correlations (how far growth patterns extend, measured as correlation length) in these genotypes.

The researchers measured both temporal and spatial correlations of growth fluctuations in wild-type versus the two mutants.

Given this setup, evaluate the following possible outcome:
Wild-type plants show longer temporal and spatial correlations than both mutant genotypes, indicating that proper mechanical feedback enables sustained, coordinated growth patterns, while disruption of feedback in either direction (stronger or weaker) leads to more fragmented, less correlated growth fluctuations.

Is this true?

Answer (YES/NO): NO